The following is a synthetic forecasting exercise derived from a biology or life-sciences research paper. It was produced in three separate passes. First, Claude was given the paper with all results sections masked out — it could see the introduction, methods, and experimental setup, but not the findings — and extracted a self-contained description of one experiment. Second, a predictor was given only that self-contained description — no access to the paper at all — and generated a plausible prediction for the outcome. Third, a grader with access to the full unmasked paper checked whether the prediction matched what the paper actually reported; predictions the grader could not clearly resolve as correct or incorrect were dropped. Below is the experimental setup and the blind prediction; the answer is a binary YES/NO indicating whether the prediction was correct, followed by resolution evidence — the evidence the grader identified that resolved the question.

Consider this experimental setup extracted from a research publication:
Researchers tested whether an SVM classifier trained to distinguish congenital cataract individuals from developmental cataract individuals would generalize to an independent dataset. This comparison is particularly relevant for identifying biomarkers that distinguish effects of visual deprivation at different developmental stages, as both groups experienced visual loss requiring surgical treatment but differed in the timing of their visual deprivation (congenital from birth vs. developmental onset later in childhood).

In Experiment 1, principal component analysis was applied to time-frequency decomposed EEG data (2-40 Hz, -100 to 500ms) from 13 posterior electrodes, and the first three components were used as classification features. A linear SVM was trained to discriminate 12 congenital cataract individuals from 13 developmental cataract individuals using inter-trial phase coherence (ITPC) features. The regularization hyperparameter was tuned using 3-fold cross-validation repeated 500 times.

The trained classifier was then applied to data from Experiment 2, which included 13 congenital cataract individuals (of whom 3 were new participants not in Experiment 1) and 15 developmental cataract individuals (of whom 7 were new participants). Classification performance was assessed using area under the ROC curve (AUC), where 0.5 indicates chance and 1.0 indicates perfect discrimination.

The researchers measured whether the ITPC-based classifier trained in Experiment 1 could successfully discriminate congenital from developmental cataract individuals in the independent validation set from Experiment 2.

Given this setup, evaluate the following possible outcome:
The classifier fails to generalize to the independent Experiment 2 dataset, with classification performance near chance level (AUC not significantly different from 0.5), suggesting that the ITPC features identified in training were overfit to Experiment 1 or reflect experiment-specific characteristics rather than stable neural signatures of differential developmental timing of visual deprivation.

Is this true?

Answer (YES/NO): NO